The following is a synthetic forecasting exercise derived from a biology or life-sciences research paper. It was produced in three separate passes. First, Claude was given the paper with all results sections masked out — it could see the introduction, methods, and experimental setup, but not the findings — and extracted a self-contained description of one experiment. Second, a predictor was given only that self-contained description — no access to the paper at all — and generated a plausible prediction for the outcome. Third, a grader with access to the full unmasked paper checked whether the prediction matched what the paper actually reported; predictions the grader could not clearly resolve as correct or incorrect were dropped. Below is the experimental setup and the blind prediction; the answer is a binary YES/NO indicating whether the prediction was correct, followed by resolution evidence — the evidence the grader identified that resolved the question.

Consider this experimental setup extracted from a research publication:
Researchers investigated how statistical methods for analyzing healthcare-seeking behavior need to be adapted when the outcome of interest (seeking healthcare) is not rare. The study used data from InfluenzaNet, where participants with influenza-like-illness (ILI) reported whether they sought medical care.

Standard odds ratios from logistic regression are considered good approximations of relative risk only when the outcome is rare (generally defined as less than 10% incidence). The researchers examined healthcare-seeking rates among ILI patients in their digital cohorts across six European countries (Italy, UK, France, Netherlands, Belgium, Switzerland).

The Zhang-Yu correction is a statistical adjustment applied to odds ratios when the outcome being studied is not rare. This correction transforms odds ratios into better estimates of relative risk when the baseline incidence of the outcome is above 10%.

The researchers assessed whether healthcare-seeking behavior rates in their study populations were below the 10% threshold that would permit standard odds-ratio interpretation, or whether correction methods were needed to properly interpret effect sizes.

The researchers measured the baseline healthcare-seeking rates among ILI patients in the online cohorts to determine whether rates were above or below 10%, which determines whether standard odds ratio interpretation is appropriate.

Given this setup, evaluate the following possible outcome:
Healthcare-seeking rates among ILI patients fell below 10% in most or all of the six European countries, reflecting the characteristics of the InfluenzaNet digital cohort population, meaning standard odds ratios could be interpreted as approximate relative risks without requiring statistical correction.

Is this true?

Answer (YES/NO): NO